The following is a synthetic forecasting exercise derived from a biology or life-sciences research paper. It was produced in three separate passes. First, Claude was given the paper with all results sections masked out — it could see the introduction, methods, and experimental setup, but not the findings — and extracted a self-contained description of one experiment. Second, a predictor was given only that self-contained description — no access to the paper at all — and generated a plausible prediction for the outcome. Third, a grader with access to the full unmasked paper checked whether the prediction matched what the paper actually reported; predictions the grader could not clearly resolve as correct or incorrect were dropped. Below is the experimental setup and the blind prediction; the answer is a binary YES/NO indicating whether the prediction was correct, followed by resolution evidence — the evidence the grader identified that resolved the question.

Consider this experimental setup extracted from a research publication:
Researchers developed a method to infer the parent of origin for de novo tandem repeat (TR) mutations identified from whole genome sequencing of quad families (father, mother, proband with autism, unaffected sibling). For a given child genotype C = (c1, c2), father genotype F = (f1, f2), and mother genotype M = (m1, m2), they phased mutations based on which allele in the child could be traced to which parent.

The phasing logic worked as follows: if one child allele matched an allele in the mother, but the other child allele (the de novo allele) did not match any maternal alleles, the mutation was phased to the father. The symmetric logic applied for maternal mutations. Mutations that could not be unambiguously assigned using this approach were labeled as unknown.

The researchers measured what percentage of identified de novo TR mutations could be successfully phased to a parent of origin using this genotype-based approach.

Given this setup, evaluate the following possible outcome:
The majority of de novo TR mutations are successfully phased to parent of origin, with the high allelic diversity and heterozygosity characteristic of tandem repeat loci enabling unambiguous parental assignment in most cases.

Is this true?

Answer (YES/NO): NO